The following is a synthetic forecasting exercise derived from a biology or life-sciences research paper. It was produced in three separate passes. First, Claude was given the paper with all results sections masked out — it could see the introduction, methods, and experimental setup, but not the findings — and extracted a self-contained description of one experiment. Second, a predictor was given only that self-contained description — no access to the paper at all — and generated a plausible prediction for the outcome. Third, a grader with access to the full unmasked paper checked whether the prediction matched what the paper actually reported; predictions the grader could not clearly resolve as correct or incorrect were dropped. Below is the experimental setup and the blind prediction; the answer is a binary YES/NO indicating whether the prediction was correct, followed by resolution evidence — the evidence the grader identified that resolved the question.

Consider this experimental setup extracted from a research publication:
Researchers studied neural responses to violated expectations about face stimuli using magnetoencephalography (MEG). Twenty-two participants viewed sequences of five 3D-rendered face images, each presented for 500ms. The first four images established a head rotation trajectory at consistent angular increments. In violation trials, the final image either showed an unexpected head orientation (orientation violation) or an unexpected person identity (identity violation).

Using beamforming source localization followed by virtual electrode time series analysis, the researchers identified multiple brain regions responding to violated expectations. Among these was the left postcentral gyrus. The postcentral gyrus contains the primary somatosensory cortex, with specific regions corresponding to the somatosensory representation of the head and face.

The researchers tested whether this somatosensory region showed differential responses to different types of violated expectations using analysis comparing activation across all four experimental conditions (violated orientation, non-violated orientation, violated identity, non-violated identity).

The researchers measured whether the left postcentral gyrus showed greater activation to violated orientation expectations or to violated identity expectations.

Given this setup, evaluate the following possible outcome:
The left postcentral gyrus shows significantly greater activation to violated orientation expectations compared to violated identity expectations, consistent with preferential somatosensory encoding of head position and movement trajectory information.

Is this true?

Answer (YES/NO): YES